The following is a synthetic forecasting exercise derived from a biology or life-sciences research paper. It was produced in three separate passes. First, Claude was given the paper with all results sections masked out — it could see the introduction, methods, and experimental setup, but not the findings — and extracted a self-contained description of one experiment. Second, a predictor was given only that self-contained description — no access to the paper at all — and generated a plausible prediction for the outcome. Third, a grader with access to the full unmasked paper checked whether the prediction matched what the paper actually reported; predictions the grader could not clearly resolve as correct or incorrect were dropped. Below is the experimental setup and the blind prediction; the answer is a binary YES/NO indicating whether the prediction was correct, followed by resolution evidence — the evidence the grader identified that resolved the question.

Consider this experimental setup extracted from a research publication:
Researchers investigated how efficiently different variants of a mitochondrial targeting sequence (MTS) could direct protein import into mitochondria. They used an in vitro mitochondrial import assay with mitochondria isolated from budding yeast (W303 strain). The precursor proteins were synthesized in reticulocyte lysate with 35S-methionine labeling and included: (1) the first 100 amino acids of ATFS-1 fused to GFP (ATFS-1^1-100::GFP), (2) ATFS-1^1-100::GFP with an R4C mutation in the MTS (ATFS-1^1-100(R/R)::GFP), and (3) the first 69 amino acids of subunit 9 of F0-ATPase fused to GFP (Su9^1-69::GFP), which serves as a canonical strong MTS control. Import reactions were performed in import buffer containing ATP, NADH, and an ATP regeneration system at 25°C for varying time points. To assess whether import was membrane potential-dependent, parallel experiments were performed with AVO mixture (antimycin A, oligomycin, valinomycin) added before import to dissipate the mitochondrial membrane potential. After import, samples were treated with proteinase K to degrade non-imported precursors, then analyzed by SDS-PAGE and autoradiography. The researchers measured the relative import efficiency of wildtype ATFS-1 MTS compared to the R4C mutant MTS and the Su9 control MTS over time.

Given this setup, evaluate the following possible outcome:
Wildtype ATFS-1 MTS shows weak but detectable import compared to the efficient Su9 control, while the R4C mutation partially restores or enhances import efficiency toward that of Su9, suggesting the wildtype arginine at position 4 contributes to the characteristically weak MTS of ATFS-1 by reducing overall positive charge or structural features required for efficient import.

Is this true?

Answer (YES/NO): NO